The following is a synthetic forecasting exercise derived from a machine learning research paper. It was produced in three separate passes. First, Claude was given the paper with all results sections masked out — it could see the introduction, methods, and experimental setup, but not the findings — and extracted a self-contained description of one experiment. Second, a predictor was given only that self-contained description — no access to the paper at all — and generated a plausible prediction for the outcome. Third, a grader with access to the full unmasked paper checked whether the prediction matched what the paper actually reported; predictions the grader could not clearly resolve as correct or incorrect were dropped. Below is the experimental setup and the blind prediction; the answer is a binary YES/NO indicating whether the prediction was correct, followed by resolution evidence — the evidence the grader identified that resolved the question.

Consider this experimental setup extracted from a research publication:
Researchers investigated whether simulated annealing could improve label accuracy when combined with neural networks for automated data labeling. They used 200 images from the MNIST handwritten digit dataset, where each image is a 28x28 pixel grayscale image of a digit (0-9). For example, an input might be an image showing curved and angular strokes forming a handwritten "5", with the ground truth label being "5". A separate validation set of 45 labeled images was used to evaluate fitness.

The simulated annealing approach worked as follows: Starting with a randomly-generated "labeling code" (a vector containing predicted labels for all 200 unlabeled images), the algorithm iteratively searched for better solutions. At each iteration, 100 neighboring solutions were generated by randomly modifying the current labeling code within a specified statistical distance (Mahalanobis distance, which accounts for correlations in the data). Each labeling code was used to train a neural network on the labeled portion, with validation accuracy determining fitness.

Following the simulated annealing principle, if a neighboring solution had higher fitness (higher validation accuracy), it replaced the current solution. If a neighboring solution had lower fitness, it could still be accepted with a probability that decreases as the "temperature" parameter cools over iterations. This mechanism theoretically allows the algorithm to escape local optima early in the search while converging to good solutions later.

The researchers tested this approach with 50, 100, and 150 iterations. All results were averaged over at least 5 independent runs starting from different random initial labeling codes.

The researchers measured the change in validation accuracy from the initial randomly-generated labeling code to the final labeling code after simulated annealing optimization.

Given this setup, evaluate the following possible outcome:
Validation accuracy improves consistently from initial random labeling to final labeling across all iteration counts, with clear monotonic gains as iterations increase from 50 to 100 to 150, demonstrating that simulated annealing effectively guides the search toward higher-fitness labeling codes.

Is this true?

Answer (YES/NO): NO